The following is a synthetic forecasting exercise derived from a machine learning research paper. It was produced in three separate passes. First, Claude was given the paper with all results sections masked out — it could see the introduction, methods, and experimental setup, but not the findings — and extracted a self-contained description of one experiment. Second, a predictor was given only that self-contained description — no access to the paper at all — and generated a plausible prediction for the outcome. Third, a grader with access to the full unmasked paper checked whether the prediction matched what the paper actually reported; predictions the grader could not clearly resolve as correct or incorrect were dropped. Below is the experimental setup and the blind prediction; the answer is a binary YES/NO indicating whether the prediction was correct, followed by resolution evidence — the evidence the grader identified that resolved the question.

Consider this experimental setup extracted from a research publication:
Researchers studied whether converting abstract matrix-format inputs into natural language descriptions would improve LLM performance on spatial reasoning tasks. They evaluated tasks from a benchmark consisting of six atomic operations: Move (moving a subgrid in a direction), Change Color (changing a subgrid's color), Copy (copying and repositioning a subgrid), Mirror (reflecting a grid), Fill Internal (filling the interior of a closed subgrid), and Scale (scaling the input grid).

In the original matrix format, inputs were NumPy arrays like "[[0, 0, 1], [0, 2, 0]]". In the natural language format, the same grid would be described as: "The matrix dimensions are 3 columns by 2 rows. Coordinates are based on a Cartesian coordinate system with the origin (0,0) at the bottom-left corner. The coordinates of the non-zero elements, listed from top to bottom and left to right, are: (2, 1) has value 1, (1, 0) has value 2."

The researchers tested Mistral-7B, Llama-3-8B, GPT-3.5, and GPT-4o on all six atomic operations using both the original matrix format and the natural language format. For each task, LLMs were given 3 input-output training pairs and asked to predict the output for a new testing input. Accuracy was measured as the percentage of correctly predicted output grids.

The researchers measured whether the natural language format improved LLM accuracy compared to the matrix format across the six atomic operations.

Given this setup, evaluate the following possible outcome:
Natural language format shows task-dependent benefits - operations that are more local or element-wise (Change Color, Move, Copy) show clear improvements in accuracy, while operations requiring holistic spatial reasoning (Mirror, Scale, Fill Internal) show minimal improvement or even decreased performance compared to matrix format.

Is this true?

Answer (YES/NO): NO